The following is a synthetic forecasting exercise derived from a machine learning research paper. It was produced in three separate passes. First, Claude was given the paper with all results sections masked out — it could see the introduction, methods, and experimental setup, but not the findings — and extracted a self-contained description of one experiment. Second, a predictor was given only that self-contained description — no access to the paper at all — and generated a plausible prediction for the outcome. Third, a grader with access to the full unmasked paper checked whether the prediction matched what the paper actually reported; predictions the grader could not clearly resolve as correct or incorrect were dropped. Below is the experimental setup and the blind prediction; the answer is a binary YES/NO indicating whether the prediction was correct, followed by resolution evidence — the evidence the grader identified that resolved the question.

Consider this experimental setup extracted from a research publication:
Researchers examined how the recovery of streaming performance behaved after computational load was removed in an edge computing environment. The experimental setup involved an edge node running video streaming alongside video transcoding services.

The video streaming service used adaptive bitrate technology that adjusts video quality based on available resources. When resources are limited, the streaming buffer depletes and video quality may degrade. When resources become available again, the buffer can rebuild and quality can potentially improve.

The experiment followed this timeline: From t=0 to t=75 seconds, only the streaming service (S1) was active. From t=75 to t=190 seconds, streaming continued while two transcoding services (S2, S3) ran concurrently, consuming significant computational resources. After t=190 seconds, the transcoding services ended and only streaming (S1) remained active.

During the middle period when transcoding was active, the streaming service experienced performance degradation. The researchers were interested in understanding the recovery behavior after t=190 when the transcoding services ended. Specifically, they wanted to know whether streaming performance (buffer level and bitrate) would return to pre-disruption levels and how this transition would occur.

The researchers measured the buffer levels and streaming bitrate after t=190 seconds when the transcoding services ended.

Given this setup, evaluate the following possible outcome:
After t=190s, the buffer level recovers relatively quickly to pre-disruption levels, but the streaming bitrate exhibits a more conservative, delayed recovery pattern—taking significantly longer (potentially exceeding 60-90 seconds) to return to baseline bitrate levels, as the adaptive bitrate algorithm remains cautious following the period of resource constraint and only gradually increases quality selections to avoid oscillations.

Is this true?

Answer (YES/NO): NO